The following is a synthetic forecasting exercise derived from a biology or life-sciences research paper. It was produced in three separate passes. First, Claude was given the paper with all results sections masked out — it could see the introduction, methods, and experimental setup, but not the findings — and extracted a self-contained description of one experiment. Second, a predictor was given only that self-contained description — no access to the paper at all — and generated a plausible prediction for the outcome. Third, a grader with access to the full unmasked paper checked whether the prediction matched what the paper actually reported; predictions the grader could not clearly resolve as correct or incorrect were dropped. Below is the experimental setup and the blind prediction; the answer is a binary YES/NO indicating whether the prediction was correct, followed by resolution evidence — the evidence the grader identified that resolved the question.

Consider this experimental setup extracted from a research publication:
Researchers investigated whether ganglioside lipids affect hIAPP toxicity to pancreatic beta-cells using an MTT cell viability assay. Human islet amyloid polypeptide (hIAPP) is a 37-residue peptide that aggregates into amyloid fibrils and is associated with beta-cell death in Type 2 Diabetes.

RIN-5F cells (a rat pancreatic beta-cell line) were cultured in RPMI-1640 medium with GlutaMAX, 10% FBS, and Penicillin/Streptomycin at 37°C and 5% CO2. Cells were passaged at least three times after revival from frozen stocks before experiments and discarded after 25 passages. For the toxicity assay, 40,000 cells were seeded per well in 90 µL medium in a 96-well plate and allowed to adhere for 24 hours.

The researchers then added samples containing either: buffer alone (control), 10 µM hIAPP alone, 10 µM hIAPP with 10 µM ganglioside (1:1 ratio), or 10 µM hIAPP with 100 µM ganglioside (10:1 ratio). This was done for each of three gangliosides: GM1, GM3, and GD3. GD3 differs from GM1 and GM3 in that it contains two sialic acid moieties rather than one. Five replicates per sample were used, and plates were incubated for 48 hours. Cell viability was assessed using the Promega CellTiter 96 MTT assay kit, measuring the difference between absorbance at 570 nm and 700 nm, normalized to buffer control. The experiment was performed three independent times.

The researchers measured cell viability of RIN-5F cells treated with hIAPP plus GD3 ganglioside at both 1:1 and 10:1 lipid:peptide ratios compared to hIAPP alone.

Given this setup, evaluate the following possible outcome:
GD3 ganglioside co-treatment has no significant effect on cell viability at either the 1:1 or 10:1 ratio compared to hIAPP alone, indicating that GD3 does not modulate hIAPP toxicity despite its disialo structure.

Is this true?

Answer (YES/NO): NO